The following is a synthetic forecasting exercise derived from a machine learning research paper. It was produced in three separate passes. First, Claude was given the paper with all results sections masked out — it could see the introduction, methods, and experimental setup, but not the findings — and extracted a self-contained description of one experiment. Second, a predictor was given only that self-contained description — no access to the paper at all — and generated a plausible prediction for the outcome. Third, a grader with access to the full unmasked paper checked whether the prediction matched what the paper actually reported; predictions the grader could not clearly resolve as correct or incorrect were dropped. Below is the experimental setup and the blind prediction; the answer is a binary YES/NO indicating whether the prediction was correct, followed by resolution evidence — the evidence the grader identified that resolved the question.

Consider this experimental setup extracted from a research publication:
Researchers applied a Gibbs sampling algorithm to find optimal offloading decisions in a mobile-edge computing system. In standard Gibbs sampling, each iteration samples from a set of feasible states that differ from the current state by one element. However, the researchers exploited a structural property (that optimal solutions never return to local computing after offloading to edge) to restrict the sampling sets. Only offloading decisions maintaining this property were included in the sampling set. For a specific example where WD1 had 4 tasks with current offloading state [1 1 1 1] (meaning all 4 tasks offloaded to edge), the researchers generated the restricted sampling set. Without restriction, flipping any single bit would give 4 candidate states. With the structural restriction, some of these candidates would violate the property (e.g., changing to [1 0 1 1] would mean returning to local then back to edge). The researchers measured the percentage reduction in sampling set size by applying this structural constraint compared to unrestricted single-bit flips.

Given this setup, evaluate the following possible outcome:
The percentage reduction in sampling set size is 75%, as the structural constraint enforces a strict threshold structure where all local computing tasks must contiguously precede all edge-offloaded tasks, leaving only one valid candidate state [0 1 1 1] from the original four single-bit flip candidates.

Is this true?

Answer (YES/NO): NO